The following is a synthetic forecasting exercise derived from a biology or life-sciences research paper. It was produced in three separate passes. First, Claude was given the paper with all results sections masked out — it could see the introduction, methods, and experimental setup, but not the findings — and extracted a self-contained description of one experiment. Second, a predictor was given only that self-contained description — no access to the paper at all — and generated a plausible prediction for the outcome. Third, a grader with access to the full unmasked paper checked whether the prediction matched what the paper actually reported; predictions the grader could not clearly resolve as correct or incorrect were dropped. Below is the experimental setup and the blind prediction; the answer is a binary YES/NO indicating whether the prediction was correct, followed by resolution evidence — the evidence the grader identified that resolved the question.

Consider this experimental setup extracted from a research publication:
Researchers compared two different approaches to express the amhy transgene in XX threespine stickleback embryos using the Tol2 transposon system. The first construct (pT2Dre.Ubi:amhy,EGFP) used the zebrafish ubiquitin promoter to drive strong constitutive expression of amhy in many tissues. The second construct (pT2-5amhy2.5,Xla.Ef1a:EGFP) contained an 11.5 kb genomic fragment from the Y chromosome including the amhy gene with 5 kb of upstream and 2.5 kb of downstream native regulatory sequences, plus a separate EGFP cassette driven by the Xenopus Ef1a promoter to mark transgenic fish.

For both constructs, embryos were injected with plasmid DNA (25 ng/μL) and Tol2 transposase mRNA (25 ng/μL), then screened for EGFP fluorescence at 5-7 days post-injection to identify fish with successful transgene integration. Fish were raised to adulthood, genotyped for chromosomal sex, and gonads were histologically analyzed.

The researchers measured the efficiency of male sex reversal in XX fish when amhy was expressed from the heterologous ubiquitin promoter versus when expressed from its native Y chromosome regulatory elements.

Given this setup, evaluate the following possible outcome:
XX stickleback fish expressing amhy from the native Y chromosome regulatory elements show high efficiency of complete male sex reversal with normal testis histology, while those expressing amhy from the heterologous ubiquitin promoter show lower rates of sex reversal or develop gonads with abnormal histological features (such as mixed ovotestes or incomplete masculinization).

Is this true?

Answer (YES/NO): NO